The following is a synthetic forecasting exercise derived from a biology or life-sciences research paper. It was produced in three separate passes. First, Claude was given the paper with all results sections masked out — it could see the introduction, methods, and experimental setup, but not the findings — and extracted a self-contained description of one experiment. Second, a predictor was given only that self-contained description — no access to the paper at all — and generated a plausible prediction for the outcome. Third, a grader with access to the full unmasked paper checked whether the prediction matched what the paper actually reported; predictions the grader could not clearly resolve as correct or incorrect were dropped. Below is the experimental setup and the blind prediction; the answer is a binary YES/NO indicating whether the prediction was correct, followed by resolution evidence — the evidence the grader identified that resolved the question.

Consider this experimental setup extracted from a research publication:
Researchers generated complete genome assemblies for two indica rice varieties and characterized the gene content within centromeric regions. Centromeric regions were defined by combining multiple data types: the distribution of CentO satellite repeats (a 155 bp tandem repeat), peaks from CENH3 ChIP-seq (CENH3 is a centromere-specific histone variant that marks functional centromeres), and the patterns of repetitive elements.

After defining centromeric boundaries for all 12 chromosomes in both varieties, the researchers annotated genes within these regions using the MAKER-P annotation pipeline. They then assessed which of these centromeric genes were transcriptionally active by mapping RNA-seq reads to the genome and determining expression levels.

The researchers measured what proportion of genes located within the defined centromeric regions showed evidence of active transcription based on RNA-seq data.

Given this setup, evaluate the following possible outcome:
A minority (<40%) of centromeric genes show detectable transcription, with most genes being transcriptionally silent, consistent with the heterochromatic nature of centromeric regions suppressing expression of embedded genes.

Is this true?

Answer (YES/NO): YES